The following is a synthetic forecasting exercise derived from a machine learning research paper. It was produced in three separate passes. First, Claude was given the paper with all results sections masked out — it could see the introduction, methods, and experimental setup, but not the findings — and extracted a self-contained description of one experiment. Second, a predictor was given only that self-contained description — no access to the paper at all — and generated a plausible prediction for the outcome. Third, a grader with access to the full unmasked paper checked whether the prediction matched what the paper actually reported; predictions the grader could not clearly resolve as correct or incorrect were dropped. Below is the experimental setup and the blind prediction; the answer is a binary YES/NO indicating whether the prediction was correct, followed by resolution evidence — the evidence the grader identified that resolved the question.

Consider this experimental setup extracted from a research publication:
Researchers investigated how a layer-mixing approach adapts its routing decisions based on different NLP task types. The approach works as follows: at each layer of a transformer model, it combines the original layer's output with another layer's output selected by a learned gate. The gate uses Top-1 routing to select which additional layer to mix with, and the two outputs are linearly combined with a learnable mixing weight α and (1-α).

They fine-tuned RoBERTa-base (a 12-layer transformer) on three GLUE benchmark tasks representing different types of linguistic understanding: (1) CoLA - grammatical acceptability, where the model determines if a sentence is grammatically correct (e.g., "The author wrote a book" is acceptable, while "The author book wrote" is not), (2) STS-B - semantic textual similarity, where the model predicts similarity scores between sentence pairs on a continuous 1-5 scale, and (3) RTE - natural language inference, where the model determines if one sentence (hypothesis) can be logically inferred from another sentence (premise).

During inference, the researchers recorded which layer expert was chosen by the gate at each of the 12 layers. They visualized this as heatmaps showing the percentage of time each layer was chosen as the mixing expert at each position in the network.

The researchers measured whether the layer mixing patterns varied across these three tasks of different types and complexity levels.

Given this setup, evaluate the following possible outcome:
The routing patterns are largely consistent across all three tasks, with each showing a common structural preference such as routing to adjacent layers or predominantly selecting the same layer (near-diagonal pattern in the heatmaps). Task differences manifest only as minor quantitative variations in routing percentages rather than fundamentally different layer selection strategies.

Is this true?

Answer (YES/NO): NO